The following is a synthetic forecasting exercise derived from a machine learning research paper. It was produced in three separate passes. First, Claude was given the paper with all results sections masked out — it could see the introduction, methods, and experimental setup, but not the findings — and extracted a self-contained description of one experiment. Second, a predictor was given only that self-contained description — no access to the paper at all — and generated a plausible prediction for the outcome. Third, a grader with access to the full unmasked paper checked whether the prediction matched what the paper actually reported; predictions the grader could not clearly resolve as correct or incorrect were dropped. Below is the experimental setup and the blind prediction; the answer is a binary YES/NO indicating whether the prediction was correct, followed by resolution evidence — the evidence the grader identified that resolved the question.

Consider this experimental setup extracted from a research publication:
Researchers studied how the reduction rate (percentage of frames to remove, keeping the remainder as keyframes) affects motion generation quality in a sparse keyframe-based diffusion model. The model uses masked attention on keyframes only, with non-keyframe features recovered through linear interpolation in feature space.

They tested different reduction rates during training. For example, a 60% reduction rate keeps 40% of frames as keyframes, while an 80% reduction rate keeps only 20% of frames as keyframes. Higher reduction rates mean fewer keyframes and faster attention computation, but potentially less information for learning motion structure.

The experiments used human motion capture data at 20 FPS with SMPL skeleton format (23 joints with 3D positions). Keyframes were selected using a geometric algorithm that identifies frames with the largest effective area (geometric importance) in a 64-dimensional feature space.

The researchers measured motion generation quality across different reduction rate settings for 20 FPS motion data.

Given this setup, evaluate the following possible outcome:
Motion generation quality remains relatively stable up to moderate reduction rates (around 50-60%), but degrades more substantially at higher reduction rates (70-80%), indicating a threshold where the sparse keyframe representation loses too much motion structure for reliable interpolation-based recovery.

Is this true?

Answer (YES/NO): NO